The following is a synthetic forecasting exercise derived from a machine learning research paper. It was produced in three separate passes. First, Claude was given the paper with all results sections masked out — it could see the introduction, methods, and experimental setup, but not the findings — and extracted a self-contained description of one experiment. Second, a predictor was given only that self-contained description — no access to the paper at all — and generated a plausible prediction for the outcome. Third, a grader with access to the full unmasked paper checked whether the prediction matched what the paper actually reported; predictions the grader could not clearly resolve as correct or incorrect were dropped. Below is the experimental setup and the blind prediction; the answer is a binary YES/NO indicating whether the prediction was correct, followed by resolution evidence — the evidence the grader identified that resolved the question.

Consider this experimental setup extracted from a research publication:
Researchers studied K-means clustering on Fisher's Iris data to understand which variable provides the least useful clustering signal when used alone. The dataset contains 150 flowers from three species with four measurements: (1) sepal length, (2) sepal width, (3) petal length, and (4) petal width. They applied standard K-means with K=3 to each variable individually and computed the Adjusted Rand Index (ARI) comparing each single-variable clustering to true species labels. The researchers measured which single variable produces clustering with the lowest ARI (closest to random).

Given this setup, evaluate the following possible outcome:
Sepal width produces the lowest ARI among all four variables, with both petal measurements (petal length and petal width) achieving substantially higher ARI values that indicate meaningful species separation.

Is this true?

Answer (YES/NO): YES